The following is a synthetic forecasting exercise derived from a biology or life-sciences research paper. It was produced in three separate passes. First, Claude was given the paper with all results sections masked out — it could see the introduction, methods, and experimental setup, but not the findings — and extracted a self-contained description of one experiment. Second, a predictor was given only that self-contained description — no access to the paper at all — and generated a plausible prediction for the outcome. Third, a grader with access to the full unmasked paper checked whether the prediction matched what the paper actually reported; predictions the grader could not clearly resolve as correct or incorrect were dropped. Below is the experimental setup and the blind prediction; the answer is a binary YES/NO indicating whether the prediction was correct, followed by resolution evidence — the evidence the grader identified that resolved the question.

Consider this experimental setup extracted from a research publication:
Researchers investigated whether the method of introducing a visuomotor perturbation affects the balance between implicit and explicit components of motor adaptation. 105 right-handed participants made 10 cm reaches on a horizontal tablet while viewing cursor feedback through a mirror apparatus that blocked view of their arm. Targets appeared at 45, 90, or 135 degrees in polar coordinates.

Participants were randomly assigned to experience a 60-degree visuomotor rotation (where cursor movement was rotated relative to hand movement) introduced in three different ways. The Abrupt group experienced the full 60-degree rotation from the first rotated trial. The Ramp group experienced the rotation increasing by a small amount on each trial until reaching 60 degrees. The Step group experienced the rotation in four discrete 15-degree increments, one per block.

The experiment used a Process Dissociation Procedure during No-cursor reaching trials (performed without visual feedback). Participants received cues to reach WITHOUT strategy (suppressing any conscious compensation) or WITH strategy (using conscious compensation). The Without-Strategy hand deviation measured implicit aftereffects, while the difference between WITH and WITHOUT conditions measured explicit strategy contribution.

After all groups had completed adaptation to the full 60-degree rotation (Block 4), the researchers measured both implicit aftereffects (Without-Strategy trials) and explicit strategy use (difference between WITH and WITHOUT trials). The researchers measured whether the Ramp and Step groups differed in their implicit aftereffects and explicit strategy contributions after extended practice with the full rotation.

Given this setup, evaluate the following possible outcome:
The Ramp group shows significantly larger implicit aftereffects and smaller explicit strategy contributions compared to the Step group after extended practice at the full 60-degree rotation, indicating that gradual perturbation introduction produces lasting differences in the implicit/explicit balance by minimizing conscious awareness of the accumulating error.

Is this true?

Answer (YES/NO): NO